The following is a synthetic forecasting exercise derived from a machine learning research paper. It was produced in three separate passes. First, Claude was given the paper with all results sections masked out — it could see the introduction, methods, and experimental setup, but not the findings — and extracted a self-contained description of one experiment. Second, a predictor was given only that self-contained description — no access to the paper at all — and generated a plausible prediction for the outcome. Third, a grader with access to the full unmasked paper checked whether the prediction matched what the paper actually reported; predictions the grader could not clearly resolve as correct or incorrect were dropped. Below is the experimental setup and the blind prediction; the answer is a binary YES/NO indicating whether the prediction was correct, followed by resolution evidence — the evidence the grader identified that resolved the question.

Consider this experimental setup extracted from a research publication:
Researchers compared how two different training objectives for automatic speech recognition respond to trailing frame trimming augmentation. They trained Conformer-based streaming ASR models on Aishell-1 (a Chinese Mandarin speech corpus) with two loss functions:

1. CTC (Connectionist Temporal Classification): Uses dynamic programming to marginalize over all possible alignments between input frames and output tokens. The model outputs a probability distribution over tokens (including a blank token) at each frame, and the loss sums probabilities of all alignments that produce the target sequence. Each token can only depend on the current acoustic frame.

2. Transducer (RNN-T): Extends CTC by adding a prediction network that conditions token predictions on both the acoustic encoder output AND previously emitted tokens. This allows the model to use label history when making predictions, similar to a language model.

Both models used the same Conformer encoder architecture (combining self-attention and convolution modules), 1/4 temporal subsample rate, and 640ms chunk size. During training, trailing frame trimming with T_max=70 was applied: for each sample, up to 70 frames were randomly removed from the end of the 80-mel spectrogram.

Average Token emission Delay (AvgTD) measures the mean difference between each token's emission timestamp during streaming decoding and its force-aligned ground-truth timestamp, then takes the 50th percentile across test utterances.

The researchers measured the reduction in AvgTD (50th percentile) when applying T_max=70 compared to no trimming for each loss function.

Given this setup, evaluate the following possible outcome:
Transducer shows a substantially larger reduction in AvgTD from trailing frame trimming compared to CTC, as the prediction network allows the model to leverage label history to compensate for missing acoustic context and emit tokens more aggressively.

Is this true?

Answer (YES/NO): YES